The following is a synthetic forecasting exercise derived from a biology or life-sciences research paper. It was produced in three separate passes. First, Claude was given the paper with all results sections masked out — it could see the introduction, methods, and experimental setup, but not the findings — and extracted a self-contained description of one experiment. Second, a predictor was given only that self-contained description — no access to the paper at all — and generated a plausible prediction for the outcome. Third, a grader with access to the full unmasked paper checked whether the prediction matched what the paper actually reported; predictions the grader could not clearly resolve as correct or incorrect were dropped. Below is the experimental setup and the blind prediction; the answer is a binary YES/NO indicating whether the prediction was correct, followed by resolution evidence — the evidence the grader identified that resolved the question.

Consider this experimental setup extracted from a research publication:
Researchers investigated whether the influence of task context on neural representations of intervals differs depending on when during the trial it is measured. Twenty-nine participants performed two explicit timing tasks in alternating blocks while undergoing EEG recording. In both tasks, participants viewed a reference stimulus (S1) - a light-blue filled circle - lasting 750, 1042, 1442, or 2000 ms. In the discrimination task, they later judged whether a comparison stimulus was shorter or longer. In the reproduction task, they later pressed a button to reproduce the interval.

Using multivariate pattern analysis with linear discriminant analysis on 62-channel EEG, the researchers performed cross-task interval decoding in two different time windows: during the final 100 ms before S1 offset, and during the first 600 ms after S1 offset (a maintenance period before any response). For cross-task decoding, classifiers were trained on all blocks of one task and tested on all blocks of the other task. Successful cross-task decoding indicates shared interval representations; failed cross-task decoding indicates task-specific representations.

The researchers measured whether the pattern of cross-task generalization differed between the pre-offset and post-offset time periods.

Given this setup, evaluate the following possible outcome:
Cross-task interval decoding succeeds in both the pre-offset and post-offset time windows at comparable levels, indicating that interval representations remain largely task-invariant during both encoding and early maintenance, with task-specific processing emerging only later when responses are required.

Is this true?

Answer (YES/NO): NO